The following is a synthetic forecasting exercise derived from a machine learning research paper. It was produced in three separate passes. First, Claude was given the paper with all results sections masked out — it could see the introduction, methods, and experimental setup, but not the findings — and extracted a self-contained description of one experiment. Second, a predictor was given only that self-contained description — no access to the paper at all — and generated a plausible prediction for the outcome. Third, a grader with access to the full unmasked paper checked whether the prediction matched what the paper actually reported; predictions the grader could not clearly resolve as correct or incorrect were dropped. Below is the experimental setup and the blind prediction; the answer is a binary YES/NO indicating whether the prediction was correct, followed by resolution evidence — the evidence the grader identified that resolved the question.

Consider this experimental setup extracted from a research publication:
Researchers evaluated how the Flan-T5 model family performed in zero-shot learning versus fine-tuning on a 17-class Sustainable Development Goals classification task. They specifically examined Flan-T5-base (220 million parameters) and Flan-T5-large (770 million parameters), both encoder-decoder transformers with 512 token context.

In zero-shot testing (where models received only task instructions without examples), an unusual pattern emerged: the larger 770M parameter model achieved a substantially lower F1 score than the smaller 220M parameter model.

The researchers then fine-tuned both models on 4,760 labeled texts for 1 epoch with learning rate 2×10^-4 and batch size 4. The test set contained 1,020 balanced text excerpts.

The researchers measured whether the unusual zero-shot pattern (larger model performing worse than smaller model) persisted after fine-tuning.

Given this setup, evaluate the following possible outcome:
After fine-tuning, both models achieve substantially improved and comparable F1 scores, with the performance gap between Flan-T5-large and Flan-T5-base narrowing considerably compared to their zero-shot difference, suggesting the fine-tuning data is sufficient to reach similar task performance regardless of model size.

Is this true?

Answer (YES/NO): YES